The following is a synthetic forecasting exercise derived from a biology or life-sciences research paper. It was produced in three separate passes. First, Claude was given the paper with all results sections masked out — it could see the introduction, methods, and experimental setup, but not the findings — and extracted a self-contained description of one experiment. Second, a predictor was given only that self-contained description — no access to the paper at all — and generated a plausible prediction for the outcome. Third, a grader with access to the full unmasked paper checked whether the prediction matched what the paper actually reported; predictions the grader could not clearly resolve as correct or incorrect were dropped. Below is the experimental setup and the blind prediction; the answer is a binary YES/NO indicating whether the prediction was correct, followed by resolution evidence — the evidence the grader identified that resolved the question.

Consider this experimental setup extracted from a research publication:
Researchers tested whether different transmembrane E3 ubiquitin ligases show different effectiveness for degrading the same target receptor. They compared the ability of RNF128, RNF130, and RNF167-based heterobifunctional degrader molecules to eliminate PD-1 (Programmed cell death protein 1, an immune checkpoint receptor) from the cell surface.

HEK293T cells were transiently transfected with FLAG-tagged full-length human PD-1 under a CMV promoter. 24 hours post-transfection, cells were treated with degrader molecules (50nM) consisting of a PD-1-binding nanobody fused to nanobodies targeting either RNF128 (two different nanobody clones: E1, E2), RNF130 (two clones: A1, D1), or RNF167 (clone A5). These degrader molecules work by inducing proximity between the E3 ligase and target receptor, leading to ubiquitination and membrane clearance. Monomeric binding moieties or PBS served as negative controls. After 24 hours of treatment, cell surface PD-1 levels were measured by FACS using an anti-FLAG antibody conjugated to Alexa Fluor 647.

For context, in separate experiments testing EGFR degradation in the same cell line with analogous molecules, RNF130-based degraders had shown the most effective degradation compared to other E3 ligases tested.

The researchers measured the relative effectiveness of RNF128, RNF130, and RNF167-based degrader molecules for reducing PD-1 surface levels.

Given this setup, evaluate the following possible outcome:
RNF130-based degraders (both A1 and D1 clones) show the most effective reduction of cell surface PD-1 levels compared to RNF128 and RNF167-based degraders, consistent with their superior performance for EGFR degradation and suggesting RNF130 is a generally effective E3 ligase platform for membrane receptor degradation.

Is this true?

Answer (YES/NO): NO